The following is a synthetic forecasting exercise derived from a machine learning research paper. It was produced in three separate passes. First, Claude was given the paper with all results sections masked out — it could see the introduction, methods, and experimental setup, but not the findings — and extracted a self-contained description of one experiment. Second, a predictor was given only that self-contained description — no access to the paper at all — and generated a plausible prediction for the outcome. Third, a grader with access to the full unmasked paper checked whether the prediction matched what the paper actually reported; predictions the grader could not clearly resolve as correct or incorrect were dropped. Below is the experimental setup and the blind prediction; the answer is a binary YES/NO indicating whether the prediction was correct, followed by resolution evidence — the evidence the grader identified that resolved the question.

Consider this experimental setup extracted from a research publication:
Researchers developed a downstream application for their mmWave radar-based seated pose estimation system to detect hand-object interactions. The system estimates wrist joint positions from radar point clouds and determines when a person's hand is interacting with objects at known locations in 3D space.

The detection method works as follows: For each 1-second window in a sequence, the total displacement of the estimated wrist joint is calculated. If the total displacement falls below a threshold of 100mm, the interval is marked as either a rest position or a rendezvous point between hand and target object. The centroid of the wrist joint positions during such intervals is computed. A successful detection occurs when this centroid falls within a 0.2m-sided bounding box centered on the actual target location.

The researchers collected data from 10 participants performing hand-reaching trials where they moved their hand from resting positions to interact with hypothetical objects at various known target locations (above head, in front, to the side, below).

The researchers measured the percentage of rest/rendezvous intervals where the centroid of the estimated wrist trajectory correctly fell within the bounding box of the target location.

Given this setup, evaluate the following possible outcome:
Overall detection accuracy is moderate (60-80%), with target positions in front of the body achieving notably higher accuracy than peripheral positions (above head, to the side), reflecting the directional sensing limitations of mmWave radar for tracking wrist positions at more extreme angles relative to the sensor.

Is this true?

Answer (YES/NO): NO